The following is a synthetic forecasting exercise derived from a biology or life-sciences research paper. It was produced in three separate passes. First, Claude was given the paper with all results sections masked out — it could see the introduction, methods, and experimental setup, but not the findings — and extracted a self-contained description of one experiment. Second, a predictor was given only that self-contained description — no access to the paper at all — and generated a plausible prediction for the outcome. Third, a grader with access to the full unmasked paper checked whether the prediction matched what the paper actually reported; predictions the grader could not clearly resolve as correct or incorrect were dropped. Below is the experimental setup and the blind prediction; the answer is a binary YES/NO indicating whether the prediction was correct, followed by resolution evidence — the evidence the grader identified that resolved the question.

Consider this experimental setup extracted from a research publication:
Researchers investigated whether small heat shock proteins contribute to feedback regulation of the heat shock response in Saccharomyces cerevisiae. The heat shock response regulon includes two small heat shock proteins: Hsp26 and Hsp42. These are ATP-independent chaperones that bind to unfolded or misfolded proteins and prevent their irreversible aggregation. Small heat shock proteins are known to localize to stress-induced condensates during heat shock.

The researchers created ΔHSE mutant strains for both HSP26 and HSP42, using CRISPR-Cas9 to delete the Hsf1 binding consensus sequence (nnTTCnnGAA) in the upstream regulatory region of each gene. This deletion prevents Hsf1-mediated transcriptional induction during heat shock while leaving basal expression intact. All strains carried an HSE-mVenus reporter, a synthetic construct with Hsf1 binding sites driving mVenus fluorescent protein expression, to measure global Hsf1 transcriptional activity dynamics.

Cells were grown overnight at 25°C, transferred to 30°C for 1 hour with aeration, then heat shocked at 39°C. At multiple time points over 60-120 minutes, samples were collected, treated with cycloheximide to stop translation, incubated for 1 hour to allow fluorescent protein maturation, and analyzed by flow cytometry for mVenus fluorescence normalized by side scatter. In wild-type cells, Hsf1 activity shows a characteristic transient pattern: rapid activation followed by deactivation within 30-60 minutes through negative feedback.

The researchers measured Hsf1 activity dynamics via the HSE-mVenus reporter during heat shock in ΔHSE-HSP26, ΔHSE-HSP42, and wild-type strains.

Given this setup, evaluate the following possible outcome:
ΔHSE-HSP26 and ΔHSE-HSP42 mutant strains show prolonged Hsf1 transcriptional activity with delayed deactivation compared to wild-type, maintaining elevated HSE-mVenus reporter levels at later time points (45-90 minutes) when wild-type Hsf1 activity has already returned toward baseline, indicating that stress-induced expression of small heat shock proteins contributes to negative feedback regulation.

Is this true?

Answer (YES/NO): NO